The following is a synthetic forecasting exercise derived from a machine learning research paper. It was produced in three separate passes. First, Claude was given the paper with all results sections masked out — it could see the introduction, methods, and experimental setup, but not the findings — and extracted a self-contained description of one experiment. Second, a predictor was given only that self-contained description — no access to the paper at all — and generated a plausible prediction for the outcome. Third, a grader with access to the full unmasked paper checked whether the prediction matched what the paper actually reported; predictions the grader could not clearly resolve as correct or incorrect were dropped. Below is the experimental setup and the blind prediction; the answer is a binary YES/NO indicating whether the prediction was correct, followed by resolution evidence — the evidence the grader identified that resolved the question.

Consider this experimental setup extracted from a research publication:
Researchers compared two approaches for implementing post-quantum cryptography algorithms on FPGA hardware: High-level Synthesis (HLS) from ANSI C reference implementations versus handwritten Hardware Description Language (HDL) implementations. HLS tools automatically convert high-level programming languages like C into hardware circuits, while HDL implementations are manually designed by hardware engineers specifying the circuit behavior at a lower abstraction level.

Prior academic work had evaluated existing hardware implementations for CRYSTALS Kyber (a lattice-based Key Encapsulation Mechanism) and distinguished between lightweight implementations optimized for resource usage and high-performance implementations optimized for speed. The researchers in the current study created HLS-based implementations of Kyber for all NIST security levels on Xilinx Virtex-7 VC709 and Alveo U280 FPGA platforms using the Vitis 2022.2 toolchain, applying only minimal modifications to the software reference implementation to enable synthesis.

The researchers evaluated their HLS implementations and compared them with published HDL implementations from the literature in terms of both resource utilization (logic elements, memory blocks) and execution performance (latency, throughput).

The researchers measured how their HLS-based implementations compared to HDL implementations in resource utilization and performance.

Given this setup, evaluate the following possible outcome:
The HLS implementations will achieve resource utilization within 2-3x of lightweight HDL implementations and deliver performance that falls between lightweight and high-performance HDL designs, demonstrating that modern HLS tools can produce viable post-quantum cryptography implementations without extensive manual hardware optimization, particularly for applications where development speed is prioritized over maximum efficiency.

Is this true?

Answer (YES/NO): NO